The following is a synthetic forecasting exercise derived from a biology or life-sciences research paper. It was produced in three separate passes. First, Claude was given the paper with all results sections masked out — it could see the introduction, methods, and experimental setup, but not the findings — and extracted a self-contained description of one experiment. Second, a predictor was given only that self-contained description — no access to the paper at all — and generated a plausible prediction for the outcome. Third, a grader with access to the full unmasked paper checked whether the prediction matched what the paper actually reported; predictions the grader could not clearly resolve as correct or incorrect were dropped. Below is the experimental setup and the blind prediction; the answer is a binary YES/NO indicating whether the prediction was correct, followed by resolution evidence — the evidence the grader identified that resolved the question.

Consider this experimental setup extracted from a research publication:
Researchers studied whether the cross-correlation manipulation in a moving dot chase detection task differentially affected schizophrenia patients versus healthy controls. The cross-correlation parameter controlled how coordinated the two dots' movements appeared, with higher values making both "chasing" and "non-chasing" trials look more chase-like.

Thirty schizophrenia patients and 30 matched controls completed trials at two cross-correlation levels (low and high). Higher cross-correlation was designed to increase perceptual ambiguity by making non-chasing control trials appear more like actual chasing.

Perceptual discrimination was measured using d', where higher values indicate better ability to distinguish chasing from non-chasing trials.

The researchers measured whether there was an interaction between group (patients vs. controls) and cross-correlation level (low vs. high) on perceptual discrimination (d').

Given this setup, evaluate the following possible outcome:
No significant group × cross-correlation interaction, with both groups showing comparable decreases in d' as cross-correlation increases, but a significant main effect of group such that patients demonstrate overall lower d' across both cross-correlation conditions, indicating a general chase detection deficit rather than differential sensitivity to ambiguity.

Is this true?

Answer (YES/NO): NO